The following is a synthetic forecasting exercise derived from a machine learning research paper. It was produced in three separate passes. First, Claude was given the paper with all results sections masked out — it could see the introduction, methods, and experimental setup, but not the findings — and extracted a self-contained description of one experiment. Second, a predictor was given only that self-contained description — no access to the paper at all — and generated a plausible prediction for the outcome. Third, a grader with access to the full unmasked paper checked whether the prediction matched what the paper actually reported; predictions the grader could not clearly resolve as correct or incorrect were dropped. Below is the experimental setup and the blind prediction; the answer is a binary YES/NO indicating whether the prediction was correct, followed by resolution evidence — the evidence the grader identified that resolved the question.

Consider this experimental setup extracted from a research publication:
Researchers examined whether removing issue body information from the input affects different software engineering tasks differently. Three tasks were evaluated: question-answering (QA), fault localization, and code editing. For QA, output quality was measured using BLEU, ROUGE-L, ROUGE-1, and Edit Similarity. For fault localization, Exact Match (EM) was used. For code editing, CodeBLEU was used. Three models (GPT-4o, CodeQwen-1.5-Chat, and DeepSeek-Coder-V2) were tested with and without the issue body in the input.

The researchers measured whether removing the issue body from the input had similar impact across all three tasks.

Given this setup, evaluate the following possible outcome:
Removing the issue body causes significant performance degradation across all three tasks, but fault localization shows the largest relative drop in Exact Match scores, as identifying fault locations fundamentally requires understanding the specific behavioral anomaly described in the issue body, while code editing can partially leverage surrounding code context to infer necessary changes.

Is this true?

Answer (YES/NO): NO